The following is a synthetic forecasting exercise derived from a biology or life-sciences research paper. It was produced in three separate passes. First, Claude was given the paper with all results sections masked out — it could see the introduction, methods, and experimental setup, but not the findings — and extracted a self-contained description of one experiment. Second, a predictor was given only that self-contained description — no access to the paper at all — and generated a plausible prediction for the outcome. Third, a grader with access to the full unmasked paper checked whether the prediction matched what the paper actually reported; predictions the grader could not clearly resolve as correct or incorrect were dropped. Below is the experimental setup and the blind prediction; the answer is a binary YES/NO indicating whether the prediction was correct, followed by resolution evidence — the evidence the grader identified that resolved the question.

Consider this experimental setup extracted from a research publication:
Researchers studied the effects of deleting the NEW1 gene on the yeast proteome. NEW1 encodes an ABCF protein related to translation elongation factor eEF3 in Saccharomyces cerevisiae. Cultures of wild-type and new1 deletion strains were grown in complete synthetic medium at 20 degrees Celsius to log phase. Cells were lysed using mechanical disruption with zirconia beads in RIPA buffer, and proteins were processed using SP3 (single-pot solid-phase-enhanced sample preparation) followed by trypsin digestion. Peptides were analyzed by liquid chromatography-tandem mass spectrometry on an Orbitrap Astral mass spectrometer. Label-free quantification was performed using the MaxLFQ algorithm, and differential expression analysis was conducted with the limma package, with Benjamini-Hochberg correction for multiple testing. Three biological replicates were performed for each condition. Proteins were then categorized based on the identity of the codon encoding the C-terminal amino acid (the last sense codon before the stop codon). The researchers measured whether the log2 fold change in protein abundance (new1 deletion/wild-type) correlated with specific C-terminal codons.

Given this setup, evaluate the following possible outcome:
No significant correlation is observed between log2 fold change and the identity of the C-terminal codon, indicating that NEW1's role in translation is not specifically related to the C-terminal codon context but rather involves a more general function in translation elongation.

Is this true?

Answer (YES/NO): NO